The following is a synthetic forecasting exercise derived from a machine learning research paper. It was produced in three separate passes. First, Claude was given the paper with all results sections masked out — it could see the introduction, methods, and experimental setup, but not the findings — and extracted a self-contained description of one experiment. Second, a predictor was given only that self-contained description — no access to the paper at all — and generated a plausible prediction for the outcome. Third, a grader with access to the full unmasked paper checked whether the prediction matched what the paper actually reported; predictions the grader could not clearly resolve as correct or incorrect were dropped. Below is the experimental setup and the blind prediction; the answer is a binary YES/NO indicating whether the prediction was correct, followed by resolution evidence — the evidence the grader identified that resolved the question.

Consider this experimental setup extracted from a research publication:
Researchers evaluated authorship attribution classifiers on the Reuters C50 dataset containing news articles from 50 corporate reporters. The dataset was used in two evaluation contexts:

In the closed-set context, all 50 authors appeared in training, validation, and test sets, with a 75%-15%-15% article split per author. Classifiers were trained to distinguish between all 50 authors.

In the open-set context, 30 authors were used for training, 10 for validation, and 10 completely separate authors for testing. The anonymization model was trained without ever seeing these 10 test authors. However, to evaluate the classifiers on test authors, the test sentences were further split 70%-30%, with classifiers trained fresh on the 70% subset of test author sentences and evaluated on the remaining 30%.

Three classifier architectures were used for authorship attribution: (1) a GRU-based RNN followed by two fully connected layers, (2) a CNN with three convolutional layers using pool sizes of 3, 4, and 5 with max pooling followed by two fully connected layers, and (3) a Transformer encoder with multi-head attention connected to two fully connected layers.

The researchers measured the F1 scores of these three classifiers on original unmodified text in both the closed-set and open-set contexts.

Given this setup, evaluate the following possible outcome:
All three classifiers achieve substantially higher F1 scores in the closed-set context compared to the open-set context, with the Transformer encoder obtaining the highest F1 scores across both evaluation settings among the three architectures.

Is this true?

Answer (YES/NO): NO